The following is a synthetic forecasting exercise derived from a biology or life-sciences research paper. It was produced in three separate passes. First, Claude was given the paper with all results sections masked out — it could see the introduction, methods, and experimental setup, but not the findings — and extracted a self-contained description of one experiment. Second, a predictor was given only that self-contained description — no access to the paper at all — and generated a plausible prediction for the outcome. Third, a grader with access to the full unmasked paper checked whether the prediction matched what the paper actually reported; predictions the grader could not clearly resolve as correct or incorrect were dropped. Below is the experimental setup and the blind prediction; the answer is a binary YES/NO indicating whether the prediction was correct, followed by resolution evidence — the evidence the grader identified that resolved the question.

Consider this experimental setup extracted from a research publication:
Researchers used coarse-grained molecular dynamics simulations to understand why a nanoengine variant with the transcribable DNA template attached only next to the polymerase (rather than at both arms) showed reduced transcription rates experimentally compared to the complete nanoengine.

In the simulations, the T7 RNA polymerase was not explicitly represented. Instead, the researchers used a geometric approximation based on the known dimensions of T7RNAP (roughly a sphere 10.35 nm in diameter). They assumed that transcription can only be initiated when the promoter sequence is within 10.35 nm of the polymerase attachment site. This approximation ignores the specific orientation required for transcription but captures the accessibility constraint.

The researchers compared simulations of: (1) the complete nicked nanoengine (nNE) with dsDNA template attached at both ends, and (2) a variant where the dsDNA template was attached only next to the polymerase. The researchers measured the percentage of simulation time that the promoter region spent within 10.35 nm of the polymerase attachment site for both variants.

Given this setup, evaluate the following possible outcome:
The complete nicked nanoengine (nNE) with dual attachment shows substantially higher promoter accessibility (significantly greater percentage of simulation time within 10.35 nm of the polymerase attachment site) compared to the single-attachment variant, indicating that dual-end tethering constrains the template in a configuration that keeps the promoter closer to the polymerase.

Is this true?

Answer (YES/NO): YES